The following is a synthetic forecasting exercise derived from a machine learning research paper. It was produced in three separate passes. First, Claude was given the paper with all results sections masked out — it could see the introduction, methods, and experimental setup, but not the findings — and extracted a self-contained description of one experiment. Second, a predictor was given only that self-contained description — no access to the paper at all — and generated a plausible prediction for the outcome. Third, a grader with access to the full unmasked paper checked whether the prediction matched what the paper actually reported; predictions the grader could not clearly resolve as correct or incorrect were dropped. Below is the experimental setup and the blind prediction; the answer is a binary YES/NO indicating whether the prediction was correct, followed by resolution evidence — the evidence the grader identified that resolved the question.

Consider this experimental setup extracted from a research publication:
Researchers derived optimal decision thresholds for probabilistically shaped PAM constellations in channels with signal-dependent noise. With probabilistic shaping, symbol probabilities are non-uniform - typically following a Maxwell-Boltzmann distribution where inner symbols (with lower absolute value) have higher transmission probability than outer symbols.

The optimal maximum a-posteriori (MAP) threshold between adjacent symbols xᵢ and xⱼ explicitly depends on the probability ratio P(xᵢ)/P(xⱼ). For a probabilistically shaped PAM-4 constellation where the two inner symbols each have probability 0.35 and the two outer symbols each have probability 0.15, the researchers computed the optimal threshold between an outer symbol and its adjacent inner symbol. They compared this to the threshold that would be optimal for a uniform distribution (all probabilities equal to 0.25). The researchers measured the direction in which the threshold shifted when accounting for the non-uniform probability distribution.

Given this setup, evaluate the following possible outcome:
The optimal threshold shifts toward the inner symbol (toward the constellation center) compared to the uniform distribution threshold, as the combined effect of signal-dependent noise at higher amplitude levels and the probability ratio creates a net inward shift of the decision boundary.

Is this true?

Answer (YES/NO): NO